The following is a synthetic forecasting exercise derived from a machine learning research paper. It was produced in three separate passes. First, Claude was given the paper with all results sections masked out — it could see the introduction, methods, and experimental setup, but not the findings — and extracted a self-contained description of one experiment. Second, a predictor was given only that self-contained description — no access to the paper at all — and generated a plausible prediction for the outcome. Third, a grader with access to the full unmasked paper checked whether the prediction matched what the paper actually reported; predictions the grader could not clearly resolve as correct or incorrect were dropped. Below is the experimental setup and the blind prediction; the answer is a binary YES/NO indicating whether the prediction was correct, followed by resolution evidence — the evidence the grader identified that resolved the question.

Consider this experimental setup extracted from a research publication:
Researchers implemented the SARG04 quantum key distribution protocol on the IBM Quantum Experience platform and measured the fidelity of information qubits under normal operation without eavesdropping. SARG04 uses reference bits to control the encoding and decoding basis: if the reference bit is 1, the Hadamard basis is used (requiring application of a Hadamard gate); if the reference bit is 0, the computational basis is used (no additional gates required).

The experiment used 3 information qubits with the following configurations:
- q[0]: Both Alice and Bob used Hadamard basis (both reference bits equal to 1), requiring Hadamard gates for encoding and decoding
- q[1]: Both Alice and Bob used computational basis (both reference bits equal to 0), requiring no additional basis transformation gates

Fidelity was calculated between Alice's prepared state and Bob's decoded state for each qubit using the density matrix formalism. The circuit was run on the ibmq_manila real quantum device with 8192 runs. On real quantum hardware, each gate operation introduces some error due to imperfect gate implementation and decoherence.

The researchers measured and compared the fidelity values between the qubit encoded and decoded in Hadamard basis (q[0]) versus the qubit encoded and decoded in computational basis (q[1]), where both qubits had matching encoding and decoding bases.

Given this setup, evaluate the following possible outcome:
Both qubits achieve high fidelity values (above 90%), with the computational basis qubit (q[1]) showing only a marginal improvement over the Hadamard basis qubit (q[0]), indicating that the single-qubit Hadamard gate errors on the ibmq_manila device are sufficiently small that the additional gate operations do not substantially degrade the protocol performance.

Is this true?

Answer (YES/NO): YES